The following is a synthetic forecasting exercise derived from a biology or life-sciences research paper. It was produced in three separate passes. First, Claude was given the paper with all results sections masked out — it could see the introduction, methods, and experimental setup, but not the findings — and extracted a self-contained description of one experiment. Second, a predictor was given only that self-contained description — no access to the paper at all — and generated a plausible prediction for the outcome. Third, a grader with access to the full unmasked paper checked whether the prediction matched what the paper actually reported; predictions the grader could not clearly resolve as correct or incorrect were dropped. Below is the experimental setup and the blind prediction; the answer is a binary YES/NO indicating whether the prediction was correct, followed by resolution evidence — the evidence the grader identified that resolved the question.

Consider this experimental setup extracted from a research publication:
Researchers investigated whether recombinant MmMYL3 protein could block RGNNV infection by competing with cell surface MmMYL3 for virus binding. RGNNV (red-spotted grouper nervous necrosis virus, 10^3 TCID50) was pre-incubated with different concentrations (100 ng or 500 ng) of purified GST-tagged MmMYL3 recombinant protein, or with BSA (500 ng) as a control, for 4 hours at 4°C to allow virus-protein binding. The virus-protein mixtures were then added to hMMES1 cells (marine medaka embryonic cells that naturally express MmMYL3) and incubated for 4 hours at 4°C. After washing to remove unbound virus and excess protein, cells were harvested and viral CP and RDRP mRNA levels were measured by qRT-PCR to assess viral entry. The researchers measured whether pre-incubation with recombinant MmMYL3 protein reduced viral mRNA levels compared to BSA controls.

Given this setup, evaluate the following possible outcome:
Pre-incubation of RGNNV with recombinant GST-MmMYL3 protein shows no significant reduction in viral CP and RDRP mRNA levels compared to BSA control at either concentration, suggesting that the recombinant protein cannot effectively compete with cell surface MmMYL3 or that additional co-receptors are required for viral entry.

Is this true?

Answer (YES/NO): NO